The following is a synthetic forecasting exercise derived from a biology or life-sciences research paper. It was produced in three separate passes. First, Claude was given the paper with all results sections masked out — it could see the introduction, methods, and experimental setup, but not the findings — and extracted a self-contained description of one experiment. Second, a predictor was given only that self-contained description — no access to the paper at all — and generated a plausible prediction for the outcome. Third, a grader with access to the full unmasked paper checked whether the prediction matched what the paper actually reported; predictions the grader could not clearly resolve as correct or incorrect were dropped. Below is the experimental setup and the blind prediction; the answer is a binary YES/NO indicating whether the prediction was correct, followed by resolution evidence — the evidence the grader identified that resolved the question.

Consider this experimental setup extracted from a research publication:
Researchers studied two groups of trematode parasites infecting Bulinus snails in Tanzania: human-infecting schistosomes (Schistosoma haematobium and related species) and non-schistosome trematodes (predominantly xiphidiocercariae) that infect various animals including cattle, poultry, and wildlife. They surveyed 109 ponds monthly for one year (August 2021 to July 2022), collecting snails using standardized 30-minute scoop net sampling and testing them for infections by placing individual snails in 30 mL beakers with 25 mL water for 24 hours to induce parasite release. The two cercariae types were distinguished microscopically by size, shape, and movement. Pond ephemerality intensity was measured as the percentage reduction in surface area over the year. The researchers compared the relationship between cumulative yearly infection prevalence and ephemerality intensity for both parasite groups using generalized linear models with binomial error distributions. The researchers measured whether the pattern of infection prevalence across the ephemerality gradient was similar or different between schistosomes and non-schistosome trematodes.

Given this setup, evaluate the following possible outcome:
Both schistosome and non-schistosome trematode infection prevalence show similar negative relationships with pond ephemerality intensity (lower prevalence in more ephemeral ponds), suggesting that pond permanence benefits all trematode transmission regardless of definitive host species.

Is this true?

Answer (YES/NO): NO